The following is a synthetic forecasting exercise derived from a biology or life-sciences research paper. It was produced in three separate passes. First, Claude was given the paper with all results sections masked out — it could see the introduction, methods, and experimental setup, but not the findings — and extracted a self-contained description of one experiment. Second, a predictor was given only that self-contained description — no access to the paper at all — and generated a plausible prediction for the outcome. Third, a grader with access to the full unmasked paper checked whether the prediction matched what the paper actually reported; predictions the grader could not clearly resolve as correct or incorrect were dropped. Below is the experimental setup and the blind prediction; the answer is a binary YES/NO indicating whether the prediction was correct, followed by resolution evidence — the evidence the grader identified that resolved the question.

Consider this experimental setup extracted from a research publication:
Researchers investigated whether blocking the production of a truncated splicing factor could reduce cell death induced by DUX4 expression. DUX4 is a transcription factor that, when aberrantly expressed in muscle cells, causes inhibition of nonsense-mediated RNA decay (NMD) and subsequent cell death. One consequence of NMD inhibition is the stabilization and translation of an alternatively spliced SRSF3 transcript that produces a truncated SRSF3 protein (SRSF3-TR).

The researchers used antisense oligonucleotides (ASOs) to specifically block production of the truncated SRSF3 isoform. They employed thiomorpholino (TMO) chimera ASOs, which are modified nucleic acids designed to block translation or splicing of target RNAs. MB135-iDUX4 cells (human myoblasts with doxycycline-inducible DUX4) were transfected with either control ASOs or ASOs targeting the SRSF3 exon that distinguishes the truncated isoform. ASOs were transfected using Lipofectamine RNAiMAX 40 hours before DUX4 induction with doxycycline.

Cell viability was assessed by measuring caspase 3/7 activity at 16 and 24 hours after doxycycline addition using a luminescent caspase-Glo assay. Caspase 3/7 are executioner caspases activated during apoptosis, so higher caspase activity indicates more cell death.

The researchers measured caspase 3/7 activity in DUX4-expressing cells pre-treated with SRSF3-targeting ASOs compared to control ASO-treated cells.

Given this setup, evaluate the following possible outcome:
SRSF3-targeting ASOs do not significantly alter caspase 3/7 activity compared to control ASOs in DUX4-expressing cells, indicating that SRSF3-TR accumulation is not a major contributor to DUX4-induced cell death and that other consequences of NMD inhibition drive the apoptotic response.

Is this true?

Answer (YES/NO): NO